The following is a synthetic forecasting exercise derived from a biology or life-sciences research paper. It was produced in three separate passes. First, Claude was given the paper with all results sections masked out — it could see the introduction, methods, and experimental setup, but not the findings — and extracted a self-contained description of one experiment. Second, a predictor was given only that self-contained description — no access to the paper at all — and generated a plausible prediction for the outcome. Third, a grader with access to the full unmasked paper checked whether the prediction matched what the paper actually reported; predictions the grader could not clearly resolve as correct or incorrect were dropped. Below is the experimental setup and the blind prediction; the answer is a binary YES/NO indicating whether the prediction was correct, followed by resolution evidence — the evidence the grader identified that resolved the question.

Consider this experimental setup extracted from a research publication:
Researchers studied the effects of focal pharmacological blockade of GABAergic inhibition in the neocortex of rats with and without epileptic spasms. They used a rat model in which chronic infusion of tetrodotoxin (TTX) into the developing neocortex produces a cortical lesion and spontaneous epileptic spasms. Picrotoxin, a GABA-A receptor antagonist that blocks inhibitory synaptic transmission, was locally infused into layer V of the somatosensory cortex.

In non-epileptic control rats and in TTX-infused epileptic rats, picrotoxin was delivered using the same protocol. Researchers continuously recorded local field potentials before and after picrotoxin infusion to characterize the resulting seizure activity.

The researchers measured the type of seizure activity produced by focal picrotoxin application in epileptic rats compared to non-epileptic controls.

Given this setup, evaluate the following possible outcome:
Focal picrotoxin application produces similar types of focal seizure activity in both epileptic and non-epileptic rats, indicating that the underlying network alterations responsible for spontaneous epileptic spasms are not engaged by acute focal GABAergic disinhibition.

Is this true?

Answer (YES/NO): NO